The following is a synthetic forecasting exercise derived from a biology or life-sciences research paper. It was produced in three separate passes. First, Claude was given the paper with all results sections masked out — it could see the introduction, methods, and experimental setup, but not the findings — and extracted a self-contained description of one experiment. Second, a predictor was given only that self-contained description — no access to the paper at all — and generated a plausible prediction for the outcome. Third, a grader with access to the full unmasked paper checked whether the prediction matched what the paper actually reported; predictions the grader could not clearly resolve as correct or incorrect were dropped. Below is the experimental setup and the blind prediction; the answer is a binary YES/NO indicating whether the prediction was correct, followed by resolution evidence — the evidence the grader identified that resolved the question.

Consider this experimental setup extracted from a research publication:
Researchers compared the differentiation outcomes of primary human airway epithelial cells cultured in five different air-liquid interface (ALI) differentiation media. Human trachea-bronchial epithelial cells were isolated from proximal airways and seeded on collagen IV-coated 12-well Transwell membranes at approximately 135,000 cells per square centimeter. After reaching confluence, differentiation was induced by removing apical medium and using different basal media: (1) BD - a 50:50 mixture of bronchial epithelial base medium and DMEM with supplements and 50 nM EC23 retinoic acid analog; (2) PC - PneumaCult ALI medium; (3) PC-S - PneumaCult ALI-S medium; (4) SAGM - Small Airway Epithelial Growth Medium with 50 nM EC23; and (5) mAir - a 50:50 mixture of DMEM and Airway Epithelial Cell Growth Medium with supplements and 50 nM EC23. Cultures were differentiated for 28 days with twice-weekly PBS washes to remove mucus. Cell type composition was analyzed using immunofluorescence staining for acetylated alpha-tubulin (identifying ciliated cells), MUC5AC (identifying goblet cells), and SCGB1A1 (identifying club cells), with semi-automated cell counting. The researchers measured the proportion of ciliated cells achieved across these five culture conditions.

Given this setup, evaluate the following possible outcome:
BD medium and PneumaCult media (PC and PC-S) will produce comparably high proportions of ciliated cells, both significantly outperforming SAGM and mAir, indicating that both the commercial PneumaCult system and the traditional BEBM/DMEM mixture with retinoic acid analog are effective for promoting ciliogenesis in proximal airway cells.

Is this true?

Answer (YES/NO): NO